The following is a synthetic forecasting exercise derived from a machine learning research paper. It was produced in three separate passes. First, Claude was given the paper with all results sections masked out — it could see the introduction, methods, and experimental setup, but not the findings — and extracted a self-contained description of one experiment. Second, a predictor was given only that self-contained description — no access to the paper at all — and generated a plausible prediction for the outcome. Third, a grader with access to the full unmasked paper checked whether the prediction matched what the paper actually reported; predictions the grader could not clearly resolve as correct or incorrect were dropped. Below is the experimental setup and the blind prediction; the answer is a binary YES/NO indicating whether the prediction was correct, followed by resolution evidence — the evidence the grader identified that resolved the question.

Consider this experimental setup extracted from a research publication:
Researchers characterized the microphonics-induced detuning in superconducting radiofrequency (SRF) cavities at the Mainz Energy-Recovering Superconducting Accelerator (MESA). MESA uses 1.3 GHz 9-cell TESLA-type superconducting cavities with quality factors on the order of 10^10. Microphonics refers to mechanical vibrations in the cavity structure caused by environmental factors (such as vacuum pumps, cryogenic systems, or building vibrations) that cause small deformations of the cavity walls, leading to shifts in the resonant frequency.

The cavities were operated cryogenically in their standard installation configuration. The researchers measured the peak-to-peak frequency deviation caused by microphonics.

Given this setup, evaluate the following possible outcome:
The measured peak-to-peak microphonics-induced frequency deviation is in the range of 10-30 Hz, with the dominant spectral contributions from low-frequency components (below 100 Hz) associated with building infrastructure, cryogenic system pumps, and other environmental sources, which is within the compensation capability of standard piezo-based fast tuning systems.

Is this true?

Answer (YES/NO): NO